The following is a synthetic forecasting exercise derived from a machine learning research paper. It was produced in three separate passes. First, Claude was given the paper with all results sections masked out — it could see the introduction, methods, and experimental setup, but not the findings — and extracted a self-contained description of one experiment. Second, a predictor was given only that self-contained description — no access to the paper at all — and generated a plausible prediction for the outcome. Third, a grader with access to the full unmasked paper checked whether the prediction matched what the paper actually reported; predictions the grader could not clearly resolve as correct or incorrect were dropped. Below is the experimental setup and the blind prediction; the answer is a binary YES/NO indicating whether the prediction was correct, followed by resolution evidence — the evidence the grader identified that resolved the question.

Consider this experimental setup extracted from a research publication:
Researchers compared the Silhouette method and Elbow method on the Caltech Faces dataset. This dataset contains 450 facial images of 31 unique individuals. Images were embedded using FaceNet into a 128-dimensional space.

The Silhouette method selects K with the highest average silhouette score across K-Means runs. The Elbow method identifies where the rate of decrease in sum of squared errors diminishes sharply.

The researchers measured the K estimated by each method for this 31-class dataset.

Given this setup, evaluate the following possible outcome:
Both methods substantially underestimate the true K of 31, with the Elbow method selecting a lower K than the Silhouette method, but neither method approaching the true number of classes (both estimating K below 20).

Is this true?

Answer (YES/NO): NO